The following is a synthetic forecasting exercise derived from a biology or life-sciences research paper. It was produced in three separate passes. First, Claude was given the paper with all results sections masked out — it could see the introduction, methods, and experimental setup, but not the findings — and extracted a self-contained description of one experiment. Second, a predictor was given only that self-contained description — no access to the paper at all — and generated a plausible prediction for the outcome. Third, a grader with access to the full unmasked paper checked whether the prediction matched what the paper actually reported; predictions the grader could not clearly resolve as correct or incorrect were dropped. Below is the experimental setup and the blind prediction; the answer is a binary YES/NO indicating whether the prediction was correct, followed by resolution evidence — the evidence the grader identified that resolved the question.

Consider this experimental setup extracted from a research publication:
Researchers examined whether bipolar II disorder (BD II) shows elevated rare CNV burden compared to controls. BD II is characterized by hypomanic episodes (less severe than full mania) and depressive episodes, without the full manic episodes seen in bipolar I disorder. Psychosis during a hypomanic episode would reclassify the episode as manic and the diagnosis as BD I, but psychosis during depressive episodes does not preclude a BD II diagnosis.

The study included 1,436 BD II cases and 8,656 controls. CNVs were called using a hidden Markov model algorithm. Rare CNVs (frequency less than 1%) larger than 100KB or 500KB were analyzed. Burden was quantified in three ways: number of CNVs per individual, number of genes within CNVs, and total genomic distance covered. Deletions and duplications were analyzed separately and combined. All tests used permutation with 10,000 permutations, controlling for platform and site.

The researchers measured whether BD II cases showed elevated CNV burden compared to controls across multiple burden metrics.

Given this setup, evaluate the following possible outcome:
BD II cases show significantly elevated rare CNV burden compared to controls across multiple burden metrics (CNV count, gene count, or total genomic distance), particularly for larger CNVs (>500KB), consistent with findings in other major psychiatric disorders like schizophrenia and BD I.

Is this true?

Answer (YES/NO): NO